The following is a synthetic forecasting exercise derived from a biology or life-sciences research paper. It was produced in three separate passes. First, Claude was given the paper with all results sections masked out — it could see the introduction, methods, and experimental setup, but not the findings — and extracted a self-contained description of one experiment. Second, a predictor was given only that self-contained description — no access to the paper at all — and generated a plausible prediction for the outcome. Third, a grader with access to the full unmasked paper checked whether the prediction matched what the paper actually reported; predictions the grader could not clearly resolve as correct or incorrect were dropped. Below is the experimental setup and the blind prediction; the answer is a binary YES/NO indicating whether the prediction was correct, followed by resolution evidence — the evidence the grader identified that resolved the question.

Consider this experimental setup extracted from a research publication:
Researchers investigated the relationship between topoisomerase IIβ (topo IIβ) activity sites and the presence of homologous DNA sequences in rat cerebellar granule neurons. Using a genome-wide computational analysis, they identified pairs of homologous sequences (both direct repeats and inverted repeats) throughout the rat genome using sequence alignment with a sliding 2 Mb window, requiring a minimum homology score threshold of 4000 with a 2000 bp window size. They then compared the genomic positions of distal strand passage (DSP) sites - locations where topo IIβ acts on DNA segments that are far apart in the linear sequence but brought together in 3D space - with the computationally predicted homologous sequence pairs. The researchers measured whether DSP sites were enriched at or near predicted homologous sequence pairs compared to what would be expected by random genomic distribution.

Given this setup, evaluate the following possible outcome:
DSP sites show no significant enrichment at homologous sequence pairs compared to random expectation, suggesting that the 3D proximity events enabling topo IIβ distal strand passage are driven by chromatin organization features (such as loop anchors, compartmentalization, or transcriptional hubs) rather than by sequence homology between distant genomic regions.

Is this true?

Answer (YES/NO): NO